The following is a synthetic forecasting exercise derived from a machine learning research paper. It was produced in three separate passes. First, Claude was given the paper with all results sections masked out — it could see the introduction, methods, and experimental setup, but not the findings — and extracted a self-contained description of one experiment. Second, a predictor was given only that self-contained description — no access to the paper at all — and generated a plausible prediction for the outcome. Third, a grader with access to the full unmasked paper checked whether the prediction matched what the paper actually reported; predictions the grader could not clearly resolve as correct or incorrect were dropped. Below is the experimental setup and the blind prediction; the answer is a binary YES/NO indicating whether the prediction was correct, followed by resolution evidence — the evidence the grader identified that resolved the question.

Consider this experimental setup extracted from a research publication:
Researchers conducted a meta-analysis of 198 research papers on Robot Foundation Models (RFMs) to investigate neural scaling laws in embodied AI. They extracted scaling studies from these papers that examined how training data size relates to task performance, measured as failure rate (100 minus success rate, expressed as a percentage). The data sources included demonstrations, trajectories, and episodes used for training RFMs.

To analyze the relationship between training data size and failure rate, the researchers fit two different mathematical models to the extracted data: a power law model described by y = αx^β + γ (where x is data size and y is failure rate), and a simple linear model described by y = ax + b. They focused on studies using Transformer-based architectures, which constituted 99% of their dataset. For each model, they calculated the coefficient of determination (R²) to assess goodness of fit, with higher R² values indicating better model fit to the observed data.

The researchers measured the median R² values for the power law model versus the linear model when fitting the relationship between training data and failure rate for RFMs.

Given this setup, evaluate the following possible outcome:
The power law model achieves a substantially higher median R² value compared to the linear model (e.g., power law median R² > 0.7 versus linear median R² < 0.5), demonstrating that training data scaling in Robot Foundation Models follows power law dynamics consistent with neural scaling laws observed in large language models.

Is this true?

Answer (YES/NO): YES